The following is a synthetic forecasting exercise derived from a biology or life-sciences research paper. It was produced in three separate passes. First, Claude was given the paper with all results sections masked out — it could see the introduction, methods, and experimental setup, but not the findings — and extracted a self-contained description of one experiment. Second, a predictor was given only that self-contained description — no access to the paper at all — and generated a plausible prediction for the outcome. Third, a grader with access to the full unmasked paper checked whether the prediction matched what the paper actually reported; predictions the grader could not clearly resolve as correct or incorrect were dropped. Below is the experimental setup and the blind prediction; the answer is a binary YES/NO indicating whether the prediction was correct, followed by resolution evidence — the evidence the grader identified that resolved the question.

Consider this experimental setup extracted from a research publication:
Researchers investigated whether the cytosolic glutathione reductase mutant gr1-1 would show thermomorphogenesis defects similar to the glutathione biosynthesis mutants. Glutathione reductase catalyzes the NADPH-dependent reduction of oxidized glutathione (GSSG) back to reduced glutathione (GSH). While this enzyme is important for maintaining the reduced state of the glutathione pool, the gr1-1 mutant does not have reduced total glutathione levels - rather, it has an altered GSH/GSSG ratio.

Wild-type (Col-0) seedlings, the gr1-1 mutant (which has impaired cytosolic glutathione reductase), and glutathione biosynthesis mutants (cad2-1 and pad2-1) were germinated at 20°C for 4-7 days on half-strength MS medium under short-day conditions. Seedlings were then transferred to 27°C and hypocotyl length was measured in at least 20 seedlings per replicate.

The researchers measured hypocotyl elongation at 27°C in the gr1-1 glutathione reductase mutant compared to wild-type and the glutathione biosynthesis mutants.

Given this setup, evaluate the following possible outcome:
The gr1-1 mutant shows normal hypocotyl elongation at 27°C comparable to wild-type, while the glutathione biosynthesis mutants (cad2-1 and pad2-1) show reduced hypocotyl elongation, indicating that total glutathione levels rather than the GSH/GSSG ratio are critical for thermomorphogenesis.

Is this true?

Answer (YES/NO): YES